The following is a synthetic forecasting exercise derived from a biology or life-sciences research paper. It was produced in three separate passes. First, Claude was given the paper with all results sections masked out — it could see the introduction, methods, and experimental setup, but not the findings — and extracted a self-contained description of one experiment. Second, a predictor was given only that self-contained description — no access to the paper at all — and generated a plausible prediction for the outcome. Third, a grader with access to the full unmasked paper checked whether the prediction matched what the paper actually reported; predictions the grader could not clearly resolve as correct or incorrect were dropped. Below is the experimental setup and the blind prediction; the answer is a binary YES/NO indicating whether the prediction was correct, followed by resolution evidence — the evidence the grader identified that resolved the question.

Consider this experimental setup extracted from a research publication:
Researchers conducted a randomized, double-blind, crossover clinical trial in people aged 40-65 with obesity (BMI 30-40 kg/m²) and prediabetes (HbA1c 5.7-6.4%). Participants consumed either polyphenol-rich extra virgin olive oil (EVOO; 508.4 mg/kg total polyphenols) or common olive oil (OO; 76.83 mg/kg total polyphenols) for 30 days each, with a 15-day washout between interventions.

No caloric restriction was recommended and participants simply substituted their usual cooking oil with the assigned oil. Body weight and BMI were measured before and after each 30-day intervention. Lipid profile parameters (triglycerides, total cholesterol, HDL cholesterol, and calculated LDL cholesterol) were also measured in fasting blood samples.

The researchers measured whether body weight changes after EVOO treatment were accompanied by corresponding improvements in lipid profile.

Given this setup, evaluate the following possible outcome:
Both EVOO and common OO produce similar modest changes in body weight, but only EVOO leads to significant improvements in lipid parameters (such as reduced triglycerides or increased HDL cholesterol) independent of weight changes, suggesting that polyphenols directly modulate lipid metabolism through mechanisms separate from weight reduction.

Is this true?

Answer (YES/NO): NO